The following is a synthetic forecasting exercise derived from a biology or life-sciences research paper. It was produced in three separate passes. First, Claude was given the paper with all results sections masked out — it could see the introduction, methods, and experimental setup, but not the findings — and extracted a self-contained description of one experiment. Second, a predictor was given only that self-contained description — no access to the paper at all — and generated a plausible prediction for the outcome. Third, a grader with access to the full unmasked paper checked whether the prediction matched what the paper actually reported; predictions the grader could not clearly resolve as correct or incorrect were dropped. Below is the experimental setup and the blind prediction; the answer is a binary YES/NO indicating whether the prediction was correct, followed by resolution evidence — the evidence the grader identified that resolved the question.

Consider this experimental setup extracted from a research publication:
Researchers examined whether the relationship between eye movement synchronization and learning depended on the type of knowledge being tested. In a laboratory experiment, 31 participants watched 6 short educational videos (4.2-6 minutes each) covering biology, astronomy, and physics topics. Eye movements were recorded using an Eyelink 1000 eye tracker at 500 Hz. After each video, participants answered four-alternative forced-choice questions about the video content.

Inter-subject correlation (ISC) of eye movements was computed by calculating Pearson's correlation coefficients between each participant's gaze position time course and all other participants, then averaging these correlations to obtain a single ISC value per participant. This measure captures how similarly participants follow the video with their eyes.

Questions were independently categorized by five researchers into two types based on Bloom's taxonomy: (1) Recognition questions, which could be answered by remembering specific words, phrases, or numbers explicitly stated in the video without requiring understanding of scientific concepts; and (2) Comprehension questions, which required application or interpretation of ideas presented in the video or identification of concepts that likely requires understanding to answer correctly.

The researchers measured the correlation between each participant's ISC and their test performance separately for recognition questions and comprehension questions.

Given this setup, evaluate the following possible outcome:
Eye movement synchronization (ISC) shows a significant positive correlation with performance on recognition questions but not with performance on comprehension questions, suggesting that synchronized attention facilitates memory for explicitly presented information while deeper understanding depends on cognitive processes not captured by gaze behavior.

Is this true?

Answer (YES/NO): NO